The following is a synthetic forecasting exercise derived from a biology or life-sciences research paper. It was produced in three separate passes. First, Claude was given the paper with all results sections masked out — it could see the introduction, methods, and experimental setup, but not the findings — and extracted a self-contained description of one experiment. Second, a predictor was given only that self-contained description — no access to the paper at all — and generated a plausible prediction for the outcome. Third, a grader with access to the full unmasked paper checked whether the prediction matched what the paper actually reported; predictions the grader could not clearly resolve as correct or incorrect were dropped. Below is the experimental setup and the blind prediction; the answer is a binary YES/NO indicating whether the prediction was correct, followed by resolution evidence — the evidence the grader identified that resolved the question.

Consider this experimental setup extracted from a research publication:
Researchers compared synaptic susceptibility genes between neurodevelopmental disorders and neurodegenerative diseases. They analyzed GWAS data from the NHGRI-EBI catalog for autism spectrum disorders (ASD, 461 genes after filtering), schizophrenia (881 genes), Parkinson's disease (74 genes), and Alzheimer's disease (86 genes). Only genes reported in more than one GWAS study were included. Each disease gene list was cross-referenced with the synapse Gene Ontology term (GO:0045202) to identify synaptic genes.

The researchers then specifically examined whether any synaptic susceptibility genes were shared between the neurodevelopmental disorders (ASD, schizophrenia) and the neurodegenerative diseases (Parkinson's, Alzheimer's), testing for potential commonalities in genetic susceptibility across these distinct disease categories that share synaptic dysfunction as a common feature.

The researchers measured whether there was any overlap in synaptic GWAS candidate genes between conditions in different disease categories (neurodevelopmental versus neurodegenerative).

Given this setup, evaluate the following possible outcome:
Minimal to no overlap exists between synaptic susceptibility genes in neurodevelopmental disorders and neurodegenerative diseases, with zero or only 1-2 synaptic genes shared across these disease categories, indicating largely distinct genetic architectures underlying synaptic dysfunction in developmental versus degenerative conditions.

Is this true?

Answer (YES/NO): NO